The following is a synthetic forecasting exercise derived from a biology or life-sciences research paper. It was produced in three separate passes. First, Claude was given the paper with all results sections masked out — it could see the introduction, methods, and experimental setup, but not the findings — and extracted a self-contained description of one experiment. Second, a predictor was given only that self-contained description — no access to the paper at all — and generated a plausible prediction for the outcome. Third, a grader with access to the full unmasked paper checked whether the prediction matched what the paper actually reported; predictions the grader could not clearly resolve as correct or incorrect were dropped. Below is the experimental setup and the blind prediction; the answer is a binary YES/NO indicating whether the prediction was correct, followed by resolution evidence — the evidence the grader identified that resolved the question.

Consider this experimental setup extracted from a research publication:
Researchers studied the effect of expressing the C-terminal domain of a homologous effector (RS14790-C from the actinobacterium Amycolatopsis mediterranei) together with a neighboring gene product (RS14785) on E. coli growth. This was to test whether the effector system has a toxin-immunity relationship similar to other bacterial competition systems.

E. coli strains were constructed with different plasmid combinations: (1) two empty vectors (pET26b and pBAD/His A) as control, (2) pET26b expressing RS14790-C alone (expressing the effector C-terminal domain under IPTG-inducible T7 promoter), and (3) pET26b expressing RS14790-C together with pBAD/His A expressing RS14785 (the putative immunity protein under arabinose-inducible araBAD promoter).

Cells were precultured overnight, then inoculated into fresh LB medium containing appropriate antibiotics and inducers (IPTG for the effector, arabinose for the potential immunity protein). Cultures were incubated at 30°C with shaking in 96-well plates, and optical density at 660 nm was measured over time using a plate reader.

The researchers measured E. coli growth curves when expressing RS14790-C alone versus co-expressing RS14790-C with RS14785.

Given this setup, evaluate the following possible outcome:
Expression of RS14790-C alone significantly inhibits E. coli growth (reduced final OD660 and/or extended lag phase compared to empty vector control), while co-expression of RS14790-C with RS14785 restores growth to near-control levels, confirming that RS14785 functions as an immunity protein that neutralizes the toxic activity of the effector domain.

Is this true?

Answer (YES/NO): YES